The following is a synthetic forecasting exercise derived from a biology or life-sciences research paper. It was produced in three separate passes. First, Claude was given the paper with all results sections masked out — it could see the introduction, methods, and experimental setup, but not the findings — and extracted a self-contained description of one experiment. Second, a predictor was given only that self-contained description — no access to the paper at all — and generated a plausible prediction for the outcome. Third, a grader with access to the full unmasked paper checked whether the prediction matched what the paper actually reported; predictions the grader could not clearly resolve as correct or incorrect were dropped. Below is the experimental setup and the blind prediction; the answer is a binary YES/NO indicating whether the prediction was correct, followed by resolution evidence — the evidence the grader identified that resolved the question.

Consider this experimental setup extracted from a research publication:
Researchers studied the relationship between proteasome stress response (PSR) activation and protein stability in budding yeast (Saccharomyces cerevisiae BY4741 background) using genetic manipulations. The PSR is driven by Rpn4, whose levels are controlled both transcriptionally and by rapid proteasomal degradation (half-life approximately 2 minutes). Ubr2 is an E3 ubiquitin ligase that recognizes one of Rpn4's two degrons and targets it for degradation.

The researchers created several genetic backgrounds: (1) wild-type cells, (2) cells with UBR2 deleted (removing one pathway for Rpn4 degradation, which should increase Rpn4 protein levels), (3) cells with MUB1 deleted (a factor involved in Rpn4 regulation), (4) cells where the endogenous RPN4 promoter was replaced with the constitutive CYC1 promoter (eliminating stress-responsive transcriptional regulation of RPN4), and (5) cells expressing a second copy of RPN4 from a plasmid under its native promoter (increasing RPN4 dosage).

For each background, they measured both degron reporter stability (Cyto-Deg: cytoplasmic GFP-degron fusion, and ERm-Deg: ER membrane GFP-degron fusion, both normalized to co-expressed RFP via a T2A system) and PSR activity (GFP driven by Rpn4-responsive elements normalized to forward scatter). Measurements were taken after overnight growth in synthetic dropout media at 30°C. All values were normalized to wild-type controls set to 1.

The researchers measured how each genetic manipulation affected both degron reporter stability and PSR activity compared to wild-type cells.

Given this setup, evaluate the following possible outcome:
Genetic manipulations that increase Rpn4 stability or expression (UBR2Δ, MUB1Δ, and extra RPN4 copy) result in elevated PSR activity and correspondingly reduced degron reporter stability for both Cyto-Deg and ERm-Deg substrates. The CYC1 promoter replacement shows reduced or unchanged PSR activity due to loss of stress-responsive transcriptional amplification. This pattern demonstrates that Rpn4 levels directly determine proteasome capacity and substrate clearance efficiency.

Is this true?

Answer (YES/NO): YES